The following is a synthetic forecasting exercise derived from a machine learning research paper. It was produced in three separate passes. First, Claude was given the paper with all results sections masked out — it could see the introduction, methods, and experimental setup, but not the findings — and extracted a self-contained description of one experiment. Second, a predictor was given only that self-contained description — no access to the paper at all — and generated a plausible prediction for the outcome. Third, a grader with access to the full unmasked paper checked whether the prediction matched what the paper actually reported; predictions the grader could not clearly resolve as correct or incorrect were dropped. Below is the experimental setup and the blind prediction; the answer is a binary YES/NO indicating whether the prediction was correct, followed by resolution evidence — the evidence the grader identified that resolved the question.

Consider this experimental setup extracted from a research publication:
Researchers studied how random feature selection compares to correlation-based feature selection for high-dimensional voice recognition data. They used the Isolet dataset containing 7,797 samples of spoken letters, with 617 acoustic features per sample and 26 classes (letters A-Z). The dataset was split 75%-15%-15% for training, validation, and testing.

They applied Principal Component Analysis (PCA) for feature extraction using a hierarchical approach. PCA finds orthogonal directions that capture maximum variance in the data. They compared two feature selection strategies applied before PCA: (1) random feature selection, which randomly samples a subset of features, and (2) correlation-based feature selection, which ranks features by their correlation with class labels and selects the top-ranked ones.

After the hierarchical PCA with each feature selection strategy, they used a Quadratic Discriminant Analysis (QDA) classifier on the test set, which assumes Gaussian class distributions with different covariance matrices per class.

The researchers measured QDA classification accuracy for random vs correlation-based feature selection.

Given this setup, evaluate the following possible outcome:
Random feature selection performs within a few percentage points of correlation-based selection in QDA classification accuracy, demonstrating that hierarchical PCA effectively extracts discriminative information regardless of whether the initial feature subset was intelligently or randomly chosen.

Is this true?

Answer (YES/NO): NO